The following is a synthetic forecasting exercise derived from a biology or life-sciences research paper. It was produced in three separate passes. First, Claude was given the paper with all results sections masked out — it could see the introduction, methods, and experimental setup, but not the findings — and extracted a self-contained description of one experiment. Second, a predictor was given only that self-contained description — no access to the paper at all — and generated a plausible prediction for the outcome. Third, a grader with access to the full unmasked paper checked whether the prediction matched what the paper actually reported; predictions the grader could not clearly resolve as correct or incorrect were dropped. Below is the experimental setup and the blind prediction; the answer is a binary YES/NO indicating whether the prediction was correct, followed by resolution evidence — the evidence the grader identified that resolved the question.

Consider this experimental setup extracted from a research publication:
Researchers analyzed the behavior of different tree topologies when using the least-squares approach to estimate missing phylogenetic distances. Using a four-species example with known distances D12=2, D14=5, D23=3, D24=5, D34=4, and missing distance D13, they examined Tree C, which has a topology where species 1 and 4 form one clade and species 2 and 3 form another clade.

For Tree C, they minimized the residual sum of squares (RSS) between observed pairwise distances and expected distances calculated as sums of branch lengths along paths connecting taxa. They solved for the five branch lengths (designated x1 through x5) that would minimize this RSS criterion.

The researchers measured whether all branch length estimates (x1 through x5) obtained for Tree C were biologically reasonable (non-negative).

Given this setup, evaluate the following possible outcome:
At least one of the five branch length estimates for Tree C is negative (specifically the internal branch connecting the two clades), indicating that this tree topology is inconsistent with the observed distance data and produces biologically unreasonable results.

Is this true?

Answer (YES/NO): YES